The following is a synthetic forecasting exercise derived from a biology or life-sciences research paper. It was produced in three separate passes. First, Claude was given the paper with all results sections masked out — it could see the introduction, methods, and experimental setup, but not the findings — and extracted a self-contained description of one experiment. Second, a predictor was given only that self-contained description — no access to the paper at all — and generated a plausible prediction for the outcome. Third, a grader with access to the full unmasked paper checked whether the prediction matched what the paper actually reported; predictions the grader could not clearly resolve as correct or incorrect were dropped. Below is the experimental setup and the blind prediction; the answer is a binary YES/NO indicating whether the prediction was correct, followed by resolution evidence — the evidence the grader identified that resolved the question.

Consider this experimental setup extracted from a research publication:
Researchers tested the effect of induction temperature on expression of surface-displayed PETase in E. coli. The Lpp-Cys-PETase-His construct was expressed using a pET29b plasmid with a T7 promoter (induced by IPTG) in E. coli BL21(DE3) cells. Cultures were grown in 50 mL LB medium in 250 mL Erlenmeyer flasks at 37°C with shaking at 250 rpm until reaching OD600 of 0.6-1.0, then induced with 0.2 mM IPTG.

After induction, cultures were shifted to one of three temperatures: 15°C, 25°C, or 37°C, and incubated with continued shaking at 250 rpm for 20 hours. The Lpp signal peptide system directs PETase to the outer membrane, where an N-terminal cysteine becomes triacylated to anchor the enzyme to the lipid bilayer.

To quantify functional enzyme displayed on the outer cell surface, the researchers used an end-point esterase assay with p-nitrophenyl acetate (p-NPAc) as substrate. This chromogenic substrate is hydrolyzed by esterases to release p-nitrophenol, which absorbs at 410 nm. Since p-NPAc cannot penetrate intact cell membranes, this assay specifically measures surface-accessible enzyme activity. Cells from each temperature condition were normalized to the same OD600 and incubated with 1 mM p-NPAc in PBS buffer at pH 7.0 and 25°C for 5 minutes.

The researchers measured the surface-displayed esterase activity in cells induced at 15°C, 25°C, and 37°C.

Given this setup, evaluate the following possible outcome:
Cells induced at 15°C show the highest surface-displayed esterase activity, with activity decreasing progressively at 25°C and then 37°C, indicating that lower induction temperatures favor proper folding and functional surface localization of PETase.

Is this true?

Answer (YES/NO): NO